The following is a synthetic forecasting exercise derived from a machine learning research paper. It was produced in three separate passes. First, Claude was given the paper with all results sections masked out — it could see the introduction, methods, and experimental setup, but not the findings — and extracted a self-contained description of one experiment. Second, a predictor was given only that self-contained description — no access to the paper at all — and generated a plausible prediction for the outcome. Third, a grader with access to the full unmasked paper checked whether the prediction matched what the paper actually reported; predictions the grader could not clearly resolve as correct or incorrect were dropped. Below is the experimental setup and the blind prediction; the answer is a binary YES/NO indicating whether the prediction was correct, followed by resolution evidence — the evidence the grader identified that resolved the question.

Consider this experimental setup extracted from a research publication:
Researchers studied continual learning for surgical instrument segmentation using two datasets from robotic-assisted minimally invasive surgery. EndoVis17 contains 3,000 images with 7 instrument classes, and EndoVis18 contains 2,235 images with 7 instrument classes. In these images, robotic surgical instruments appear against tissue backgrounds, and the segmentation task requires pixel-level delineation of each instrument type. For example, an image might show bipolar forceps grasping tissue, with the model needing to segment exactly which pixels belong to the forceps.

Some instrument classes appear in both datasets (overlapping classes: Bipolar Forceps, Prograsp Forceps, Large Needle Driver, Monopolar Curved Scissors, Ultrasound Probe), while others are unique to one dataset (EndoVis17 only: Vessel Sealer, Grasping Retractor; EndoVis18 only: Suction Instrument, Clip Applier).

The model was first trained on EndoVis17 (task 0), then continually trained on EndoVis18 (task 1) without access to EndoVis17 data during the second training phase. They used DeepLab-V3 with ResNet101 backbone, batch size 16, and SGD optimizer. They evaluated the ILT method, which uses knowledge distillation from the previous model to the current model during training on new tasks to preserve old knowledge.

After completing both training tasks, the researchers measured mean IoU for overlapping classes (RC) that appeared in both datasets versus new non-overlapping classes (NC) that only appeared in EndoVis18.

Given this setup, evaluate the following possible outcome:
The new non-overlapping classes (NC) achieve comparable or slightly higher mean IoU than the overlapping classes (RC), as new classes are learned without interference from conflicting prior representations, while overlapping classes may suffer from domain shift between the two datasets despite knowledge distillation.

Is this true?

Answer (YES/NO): NO